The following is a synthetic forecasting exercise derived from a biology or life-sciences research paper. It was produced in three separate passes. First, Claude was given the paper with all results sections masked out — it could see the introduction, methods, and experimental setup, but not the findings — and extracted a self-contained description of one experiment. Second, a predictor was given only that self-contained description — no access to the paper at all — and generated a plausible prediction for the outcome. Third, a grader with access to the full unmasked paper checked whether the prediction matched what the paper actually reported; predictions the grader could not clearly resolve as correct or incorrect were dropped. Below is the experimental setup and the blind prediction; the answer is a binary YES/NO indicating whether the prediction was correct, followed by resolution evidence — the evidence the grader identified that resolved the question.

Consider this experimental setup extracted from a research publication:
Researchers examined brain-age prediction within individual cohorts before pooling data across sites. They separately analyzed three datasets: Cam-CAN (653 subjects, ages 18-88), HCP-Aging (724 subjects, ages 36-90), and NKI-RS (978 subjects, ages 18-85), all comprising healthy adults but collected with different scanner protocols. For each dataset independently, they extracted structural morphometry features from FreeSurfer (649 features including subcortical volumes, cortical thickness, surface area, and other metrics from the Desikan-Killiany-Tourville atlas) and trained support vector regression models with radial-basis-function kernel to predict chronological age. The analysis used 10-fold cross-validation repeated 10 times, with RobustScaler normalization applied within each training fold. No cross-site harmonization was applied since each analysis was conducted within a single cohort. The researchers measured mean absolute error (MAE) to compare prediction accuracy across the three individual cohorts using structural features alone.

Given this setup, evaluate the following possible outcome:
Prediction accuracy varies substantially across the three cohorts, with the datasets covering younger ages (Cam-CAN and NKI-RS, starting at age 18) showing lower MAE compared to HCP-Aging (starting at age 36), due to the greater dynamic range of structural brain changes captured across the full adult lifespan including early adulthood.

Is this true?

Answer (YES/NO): NO